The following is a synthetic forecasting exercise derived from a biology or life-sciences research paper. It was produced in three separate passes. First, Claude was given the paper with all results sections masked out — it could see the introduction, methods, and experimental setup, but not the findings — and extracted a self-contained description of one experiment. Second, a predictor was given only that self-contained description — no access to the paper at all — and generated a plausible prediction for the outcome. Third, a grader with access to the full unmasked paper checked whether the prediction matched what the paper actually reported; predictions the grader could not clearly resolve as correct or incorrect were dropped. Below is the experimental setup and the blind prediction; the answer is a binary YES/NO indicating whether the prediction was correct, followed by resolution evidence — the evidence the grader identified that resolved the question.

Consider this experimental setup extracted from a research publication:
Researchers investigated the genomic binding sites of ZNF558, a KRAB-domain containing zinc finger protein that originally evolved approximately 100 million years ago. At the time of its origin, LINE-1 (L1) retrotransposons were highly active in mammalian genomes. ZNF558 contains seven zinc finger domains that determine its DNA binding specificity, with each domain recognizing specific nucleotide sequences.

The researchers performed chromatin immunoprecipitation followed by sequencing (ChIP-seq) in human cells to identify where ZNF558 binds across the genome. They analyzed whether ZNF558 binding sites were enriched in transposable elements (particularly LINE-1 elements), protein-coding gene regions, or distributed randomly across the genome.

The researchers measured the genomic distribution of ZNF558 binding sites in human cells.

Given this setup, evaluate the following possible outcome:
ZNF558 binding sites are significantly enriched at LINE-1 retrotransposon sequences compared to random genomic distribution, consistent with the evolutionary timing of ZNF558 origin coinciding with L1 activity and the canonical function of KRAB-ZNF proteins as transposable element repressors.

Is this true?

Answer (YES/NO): YES